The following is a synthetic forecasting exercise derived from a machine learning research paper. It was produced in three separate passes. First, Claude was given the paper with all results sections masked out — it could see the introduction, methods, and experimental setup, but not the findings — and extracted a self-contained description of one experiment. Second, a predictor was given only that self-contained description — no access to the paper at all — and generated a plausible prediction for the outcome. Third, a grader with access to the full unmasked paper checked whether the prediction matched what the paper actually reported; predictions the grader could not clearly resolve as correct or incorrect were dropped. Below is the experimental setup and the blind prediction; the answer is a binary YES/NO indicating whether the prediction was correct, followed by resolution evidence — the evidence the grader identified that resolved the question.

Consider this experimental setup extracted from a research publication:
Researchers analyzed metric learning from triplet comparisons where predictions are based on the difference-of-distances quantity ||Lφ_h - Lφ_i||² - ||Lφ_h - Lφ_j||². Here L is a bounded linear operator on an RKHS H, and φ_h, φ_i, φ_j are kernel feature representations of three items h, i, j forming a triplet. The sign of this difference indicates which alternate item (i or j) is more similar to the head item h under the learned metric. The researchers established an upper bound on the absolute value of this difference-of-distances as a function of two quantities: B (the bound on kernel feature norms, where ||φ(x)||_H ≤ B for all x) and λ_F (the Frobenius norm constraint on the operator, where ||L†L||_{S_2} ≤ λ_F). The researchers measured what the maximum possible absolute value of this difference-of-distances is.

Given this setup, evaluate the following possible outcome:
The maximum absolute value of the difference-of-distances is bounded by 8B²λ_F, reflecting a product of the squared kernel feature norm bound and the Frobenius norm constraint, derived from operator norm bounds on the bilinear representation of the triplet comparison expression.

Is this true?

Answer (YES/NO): NO